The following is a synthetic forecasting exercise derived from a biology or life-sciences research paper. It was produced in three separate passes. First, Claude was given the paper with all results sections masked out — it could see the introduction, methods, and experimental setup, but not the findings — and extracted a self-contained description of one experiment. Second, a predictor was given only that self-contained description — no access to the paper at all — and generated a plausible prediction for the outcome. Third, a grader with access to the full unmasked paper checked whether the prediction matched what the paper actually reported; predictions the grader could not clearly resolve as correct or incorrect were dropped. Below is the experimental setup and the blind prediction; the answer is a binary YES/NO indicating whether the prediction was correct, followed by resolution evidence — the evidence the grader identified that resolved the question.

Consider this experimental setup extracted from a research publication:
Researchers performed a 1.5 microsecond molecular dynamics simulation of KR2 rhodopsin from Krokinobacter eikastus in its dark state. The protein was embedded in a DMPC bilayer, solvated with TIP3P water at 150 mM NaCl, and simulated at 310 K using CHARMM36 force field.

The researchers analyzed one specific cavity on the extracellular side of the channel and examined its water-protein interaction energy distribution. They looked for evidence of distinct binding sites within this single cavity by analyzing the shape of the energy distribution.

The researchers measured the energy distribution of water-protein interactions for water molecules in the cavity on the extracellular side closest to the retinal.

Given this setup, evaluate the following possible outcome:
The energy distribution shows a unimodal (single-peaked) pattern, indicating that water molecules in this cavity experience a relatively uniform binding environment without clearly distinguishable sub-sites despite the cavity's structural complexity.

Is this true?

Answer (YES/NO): NO